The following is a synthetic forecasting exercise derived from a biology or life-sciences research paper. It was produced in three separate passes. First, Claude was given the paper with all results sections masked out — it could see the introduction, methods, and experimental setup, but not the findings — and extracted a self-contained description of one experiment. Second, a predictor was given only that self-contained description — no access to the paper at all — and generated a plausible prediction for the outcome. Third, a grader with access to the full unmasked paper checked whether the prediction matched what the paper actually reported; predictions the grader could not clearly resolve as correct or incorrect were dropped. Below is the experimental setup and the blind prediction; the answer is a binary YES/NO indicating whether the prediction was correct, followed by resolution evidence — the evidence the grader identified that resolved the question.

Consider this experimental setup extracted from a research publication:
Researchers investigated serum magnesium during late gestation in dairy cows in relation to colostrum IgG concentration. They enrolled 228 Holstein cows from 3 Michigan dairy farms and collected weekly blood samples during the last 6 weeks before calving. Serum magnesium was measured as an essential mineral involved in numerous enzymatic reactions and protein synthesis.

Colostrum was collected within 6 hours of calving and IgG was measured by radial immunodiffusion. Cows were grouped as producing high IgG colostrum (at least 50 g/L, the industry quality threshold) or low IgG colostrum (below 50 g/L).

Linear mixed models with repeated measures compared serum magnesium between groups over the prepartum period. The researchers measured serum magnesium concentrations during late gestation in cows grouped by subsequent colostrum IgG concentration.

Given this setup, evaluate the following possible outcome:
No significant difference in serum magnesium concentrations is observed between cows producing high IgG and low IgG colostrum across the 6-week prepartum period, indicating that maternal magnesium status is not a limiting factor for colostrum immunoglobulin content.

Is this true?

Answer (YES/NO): YES